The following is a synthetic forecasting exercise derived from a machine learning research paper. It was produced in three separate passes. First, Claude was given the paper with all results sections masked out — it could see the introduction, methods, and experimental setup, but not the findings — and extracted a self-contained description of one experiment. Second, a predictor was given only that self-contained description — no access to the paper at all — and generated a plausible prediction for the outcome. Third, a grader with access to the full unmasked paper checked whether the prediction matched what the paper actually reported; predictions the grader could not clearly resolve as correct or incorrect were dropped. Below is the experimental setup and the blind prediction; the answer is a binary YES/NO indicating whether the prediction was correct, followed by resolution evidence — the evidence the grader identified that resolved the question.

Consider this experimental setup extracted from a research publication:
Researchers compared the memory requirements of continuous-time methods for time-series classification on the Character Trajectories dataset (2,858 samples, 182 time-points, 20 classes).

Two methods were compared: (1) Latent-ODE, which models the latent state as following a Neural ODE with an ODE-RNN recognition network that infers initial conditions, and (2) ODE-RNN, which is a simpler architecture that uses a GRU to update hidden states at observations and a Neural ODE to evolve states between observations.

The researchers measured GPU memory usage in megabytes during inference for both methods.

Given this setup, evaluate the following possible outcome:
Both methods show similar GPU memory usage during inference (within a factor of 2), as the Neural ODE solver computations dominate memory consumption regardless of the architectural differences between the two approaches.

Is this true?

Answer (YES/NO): NO